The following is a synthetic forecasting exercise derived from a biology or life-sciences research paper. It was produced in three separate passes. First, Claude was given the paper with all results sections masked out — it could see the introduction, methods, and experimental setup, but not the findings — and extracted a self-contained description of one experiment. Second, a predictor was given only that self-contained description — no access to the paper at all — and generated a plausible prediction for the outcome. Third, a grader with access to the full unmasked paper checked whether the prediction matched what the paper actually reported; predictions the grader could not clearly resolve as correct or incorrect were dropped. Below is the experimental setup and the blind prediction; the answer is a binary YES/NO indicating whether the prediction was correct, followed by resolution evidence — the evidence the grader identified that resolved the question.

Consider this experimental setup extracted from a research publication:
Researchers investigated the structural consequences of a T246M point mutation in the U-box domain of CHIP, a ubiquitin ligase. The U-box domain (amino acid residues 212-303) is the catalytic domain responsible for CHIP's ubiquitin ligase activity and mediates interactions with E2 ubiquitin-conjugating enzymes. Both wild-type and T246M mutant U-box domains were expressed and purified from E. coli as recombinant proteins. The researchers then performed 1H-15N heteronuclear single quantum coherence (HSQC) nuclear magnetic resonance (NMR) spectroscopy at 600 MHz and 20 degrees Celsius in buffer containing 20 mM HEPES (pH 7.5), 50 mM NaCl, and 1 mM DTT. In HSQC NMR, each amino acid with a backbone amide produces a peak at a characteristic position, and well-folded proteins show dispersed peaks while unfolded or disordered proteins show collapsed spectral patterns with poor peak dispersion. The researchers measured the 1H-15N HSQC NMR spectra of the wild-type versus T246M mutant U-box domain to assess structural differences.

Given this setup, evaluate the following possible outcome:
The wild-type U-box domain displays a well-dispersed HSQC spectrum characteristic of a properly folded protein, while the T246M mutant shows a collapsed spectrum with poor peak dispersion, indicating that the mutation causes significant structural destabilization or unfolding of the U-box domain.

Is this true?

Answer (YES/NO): YES